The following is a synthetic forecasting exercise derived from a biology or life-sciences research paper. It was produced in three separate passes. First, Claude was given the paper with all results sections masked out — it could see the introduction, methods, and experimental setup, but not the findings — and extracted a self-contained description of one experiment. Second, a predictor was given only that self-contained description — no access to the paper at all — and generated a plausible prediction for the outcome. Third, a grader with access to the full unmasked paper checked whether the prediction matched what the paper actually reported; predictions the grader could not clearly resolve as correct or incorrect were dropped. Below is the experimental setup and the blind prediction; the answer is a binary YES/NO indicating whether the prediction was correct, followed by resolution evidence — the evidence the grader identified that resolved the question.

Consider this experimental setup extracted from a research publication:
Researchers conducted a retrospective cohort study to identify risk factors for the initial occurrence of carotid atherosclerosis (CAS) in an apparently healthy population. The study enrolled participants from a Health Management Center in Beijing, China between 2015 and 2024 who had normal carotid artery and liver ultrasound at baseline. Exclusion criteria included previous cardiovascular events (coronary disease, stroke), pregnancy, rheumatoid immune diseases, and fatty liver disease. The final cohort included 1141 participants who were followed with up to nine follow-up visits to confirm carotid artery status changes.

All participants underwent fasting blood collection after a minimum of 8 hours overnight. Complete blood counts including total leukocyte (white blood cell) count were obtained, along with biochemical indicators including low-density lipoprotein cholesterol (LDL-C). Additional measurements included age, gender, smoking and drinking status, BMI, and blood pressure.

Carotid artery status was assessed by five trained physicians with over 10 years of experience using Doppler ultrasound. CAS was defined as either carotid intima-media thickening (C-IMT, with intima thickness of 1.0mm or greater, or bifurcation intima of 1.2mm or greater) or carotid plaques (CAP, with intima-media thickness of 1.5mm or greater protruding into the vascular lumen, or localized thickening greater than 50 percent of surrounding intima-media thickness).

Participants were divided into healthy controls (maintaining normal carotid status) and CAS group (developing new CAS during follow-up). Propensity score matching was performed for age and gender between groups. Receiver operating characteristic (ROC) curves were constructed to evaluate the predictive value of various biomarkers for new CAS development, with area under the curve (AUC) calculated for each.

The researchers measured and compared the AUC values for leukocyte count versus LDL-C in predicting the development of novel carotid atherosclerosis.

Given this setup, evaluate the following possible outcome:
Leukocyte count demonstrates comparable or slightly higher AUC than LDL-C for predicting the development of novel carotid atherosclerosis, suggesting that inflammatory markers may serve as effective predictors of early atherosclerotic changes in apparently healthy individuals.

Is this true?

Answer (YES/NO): YES